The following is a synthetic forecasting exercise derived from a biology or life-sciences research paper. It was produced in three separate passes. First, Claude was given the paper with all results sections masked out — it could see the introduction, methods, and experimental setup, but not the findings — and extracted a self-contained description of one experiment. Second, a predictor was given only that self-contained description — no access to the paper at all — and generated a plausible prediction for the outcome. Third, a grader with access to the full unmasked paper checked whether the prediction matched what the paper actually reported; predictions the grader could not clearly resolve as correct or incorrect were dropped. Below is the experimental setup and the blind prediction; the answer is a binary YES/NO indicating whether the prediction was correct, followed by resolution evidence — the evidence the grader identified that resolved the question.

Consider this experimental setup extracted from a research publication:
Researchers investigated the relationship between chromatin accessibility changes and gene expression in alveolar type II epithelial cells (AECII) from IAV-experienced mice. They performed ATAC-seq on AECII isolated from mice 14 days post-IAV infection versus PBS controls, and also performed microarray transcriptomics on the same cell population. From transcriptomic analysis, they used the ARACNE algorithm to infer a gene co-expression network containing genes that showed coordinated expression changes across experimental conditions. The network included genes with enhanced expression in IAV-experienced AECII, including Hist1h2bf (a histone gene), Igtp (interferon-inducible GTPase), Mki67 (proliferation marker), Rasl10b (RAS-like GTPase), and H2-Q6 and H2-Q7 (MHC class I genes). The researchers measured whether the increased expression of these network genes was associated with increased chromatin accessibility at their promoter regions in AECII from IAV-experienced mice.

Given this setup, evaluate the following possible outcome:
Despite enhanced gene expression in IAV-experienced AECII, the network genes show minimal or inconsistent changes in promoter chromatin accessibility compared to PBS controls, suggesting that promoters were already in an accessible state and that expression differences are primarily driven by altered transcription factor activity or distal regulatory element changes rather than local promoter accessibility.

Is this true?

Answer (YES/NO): NO